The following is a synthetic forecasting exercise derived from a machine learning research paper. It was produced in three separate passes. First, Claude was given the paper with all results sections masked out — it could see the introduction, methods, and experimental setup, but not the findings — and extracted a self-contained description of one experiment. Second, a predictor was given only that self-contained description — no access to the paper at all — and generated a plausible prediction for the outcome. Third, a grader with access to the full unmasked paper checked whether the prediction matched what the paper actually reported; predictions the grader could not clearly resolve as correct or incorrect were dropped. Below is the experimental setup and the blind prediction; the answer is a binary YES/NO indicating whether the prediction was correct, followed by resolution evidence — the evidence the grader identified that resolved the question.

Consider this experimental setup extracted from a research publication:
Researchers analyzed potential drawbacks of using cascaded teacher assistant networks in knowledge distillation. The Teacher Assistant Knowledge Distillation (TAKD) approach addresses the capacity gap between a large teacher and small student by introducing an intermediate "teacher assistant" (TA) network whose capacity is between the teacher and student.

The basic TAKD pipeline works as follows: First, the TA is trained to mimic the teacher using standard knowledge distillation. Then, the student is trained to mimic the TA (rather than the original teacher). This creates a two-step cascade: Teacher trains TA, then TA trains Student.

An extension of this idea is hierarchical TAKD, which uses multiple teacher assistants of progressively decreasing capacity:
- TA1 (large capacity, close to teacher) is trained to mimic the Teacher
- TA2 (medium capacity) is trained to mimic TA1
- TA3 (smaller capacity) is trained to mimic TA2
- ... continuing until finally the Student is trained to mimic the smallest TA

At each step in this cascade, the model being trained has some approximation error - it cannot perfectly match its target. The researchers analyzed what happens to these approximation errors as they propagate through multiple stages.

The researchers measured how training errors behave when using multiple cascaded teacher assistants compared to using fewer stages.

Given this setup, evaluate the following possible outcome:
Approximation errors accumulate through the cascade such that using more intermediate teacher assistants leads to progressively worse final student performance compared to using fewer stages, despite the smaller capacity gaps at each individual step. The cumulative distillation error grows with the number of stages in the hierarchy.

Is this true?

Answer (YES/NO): YES